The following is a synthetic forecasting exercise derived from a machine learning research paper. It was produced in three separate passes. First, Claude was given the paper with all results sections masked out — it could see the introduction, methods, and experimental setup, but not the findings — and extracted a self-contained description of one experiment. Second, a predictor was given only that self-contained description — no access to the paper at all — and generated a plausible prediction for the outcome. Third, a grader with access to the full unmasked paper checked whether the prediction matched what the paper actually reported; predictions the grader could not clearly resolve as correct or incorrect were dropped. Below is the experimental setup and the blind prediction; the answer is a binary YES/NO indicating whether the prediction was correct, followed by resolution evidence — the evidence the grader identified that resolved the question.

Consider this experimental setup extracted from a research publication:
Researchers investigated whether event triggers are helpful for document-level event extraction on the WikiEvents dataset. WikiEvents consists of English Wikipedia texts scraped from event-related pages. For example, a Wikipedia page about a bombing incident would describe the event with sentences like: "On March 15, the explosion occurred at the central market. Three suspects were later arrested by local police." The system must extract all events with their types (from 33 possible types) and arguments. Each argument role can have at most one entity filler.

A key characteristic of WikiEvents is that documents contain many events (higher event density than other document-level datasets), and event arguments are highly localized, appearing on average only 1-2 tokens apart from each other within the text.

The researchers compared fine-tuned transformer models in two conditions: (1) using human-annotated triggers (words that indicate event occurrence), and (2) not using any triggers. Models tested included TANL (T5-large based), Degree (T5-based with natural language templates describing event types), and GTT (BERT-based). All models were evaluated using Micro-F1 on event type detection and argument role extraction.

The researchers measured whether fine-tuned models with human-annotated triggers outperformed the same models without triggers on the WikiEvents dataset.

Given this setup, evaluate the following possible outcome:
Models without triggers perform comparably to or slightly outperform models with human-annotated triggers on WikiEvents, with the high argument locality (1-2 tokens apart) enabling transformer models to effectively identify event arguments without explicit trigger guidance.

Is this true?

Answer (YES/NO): NO